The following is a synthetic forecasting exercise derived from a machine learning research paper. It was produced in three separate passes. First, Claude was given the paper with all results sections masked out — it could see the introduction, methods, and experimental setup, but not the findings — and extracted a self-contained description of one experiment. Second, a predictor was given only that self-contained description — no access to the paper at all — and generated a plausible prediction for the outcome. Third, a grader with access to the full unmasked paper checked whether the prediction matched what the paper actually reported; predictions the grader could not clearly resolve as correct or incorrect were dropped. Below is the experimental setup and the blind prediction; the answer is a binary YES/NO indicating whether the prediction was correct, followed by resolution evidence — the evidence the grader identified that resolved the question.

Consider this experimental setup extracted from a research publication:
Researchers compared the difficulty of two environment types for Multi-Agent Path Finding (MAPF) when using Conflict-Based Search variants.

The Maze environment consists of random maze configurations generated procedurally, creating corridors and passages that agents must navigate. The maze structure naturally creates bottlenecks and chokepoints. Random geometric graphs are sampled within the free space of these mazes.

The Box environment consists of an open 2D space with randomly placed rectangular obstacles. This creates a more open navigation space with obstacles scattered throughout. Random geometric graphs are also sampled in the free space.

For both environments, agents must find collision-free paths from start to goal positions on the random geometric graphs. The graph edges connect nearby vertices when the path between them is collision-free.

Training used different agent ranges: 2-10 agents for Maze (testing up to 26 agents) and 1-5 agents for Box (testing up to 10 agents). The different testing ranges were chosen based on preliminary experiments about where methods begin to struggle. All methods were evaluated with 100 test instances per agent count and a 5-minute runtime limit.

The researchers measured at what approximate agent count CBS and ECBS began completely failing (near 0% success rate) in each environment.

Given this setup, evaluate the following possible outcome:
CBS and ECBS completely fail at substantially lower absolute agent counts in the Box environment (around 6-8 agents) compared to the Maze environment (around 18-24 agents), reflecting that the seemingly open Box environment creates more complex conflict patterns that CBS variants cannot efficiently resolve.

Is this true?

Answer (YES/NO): NO